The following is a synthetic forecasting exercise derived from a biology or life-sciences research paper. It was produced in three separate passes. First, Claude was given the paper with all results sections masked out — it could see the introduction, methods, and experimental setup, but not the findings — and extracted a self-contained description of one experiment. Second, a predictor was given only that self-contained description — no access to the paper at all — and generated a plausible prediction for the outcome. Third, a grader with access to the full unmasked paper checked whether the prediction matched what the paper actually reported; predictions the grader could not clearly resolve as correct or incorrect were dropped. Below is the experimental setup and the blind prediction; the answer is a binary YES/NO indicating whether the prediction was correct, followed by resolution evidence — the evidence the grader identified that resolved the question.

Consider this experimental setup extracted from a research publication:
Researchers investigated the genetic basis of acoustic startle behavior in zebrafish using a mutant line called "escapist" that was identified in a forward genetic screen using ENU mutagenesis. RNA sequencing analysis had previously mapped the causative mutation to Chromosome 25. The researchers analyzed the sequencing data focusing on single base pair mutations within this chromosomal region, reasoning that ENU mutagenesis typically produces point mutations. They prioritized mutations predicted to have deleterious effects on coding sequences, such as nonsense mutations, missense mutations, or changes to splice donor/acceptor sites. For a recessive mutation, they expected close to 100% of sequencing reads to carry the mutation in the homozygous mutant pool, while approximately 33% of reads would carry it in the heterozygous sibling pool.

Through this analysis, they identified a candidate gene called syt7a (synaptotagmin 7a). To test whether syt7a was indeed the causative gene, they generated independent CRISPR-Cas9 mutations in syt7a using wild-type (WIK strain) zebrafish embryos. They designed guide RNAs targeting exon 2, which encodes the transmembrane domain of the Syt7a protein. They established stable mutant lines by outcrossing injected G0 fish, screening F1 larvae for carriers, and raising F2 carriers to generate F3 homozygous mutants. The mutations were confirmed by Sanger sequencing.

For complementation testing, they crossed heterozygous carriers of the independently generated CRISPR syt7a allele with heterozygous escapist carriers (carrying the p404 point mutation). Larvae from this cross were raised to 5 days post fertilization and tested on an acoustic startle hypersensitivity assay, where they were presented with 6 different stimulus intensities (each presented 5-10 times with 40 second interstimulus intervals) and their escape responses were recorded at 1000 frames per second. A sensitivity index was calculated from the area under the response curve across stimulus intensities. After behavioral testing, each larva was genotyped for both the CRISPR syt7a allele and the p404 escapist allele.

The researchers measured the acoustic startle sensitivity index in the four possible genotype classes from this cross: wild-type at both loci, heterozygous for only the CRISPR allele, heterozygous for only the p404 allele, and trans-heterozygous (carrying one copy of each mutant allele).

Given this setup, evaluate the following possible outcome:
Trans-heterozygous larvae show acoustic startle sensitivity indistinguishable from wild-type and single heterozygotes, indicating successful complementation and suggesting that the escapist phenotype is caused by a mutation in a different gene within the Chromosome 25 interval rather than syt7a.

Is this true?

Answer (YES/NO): YES